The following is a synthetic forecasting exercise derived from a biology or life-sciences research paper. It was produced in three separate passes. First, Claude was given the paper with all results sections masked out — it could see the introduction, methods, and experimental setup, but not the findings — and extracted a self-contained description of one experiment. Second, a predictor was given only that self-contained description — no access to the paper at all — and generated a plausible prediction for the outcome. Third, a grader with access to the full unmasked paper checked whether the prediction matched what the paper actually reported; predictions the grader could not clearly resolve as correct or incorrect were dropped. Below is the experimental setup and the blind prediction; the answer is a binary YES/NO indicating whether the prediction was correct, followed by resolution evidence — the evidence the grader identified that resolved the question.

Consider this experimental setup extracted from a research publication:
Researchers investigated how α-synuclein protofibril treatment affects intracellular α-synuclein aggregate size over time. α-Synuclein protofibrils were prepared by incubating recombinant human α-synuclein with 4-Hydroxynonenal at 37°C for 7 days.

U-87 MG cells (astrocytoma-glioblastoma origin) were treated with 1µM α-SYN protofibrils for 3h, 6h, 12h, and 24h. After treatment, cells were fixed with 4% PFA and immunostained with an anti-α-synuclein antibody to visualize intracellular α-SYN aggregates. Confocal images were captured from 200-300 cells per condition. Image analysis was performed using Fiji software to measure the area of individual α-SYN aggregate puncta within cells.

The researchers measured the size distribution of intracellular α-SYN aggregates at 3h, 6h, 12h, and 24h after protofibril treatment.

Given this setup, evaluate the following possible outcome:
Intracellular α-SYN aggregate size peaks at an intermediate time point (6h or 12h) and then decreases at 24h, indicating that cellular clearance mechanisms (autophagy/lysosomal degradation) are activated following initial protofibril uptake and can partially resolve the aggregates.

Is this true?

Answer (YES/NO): NO